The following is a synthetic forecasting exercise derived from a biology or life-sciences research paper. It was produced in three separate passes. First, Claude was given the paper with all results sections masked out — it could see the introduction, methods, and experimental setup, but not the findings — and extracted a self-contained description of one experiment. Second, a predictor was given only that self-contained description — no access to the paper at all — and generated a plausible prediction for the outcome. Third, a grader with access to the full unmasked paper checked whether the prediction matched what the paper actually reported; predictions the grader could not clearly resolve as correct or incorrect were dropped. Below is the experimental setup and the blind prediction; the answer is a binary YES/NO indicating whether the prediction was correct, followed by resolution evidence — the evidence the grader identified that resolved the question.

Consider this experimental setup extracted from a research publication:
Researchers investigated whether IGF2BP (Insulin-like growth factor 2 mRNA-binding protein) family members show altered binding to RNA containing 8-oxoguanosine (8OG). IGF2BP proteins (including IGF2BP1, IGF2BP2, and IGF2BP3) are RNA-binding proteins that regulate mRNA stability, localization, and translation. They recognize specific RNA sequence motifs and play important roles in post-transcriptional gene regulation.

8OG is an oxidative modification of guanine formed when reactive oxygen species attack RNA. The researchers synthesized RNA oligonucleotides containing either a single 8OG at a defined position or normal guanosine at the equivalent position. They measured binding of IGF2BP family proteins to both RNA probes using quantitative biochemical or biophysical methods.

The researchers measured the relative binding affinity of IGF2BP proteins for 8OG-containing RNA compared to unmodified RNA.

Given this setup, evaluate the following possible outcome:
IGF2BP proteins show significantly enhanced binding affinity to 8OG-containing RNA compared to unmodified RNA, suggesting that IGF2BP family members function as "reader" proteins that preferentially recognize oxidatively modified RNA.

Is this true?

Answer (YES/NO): YES